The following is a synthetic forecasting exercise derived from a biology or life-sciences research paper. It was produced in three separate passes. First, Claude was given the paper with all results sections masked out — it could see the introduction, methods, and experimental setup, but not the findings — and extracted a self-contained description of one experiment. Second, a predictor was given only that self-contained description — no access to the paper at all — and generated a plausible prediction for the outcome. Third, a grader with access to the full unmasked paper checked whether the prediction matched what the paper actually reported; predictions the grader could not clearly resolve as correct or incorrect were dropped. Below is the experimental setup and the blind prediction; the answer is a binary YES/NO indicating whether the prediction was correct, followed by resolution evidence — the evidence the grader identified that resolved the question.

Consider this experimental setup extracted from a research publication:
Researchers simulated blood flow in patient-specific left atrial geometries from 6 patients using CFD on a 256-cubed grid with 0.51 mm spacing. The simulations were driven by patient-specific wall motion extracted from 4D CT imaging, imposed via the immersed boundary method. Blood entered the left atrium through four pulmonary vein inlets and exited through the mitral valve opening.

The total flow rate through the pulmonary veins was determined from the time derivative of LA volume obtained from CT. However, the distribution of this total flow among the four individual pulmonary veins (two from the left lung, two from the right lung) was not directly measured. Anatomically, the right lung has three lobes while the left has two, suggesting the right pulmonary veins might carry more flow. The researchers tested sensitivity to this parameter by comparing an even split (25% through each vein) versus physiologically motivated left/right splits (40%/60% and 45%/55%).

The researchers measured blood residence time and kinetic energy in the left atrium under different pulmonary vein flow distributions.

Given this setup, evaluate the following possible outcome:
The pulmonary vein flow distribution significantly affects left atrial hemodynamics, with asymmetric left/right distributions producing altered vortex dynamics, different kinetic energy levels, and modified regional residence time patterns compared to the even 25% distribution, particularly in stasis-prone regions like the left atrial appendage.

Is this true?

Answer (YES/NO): NO